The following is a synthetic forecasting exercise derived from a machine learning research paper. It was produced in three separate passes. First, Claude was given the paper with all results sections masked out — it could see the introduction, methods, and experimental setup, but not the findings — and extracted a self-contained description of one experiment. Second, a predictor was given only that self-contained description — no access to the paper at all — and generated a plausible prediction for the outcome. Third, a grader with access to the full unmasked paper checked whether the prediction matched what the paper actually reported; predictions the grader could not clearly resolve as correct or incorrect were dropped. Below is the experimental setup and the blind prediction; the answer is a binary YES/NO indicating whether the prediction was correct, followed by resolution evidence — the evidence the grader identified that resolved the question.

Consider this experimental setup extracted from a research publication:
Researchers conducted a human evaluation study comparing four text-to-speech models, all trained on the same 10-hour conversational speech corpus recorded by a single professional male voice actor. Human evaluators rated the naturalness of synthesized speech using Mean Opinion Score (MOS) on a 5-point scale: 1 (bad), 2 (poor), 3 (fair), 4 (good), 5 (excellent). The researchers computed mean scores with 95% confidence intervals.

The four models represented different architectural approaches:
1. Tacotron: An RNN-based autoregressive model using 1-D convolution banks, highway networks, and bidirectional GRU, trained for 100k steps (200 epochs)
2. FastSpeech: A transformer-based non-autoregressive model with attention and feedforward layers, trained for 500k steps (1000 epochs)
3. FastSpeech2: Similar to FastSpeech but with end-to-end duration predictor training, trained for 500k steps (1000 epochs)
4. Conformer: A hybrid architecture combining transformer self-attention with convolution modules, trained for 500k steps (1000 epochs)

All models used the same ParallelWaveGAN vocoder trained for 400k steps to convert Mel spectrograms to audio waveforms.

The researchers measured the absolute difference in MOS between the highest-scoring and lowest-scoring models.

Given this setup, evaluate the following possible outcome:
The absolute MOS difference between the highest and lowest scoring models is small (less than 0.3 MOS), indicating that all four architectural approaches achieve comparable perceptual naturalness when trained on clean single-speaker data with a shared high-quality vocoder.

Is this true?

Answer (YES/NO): NO